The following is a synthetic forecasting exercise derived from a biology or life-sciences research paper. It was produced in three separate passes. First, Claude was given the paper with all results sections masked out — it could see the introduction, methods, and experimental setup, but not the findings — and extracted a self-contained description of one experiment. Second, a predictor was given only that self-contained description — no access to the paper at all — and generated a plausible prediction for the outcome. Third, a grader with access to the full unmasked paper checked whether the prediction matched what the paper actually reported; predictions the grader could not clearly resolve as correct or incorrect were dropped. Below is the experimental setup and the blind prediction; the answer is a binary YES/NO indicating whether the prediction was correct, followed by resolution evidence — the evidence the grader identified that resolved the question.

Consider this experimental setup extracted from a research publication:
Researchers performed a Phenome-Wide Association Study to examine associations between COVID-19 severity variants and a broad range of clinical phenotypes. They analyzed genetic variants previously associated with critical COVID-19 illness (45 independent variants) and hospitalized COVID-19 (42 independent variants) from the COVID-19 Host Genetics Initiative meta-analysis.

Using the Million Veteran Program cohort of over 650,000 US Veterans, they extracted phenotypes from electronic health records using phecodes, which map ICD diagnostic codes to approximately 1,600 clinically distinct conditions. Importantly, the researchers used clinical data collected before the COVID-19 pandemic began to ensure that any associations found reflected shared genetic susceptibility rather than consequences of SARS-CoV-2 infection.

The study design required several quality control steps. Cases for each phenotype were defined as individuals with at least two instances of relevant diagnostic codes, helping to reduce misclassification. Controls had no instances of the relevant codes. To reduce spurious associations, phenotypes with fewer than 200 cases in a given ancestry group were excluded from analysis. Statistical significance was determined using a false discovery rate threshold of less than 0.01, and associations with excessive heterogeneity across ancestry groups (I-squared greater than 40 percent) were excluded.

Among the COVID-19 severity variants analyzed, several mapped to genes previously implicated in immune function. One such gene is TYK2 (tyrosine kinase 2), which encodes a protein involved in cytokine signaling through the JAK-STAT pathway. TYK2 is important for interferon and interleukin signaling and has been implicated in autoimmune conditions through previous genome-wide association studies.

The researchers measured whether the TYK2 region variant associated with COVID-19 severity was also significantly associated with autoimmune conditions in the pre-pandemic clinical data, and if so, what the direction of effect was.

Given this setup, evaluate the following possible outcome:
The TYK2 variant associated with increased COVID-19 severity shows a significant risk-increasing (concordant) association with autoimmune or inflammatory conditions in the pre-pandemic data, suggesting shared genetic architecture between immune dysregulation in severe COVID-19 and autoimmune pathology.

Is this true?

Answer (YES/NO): NO